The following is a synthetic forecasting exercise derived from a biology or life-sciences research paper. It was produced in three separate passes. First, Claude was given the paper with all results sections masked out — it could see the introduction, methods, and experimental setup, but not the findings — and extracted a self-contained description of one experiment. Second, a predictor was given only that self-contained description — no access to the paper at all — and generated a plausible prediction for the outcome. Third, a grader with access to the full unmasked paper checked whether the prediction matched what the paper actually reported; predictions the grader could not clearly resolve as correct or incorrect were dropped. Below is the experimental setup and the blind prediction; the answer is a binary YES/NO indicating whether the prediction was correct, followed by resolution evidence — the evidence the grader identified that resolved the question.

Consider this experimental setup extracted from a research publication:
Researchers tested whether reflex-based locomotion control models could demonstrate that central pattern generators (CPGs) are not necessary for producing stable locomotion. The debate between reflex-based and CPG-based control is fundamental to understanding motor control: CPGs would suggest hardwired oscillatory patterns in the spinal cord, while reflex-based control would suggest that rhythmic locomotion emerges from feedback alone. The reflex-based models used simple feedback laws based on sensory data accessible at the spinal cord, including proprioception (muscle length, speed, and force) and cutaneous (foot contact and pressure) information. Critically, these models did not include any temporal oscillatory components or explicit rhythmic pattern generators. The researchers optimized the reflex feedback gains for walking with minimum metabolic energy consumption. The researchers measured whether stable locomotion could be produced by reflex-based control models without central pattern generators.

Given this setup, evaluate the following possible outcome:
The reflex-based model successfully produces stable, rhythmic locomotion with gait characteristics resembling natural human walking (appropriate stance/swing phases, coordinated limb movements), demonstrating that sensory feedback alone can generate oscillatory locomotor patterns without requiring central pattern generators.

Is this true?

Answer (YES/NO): YES